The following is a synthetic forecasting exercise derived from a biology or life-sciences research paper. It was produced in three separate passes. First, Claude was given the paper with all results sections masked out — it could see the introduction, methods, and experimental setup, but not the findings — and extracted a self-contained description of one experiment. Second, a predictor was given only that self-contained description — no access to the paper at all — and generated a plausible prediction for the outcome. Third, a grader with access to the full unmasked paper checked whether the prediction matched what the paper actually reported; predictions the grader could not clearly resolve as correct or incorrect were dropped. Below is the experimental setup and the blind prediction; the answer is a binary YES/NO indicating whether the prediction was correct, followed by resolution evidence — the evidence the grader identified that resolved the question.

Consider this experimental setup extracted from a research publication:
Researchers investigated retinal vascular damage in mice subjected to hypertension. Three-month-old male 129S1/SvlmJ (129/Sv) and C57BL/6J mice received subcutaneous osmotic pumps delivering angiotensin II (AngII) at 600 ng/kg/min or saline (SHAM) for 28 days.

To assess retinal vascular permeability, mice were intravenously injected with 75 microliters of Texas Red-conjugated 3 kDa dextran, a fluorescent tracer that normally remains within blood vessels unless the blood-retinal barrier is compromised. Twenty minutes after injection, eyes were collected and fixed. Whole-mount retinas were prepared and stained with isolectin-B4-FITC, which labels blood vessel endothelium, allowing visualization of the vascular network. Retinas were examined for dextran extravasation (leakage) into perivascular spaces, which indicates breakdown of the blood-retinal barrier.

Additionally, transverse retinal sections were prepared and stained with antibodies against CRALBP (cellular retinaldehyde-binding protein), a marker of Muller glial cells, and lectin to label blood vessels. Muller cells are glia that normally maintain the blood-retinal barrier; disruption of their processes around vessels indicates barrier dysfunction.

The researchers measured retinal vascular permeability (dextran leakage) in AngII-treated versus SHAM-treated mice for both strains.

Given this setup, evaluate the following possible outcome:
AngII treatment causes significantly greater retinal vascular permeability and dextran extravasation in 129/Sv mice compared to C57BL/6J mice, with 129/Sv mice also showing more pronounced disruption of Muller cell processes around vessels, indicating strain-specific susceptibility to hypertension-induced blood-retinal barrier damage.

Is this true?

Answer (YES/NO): YES